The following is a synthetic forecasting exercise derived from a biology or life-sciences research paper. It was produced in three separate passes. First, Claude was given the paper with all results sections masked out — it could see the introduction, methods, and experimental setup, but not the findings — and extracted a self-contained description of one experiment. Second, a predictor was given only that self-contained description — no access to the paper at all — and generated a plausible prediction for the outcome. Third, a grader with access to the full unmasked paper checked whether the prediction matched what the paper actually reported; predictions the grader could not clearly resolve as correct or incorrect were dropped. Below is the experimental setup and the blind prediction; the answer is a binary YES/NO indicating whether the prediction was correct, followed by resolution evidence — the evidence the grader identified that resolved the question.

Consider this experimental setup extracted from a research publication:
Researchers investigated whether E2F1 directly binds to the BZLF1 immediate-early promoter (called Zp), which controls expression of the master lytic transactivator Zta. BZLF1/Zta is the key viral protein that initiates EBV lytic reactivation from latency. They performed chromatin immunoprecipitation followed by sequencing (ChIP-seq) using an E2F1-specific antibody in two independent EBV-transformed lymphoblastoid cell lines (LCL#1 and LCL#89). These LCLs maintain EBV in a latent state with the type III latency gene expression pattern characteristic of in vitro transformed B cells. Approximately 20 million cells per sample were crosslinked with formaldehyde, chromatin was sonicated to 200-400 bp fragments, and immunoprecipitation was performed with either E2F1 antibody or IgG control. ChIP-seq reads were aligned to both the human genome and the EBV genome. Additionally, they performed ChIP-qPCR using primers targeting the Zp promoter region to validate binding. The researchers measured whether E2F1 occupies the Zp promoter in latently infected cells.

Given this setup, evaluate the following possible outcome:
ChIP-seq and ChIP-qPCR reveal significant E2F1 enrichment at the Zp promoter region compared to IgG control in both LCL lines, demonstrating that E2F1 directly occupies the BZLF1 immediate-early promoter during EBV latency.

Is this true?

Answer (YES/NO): YES